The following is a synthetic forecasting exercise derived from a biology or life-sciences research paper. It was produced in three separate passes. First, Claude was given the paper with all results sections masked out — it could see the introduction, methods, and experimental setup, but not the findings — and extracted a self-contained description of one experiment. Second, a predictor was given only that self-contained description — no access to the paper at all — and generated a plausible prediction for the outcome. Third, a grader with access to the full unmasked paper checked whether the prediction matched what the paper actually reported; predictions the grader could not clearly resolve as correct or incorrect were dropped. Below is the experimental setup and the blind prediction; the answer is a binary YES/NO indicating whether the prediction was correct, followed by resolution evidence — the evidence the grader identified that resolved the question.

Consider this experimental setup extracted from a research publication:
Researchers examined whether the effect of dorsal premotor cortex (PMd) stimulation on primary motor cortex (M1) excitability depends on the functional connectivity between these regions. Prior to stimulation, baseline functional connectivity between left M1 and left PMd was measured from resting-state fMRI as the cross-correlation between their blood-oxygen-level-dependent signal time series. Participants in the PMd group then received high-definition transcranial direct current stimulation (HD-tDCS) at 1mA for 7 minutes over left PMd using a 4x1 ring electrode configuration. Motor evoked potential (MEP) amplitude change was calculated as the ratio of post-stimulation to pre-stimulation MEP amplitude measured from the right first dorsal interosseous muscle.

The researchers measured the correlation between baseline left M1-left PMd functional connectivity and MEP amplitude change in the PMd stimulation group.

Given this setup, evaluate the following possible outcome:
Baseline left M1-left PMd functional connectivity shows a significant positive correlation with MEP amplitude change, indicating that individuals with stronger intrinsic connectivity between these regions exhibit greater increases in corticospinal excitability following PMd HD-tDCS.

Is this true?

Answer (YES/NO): NO